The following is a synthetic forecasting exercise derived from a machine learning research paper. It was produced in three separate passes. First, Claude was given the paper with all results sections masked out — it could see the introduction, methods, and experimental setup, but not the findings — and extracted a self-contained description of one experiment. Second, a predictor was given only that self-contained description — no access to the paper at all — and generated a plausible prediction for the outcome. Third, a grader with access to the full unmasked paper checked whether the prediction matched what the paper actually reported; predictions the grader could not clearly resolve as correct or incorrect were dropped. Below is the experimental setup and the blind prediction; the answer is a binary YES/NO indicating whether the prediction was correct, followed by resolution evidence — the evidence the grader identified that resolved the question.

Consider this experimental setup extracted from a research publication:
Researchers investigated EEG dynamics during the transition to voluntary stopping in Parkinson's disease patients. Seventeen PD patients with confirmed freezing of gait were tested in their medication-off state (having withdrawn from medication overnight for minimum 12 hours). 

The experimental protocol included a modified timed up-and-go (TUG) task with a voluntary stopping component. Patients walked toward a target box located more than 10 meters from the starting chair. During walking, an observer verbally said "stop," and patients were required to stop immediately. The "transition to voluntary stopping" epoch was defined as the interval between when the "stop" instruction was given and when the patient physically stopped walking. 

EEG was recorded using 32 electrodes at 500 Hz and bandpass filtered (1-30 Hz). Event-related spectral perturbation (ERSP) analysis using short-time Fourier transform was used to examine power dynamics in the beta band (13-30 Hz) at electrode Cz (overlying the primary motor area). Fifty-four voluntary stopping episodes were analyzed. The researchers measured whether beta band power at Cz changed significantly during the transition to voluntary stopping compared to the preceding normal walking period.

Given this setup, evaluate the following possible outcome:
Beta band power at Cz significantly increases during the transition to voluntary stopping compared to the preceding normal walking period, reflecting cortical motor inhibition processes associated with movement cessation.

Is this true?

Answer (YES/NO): YES